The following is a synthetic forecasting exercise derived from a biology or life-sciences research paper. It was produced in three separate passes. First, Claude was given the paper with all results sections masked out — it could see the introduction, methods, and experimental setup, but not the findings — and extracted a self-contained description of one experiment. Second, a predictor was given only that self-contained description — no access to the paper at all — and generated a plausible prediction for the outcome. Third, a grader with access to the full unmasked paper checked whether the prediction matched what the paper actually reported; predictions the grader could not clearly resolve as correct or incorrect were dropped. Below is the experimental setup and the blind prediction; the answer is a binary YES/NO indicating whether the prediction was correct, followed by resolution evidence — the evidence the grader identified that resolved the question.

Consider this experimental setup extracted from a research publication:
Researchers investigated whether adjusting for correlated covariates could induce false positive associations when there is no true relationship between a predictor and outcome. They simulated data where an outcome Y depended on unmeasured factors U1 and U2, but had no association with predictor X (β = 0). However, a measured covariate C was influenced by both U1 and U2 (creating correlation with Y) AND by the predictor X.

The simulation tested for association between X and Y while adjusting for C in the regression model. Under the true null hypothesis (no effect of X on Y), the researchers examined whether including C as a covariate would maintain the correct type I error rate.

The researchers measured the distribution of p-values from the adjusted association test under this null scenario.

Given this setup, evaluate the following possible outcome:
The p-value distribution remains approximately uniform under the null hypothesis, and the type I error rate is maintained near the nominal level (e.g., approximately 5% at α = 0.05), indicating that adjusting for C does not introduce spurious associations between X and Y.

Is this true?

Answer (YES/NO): NO